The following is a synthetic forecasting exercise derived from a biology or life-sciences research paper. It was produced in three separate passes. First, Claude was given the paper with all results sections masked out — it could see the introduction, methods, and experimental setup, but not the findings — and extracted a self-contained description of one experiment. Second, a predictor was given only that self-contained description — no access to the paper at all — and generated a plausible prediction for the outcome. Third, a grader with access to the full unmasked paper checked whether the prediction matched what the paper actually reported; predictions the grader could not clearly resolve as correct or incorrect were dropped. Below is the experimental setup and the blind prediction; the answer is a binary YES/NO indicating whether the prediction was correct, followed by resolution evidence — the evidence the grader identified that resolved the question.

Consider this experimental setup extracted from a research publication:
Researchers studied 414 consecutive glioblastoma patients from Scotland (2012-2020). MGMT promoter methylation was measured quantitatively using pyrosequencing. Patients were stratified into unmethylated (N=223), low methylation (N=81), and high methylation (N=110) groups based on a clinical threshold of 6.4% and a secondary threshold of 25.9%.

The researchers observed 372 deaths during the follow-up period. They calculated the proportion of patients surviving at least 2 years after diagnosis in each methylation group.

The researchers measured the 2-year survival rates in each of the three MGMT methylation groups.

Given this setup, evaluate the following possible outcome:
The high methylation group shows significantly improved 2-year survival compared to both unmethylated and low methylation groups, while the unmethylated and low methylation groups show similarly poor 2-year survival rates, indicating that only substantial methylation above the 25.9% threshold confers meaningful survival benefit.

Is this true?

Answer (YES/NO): NO